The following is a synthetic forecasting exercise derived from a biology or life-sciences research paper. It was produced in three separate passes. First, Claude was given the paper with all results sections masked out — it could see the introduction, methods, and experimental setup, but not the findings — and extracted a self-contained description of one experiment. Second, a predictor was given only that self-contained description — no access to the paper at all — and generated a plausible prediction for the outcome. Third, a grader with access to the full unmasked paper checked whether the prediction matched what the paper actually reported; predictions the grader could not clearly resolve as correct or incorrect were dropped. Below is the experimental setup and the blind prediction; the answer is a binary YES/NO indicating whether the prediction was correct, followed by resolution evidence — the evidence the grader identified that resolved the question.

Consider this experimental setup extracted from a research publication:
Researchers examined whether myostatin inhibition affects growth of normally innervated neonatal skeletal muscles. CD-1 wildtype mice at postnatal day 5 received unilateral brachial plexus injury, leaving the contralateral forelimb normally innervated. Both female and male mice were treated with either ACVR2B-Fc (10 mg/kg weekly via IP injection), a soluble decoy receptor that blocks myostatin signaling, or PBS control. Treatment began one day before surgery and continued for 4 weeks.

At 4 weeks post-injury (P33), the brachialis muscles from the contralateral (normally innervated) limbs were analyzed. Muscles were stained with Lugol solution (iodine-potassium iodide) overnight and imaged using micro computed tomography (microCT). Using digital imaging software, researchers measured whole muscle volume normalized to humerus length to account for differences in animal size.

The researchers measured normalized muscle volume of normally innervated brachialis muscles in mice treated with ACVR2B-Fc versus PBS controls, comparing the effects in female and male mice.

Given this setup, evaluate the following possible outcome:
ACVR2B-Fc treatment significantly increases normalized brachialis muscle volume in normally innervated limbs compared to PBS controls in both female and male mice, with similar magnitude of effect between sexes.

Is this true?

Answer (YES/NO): NO